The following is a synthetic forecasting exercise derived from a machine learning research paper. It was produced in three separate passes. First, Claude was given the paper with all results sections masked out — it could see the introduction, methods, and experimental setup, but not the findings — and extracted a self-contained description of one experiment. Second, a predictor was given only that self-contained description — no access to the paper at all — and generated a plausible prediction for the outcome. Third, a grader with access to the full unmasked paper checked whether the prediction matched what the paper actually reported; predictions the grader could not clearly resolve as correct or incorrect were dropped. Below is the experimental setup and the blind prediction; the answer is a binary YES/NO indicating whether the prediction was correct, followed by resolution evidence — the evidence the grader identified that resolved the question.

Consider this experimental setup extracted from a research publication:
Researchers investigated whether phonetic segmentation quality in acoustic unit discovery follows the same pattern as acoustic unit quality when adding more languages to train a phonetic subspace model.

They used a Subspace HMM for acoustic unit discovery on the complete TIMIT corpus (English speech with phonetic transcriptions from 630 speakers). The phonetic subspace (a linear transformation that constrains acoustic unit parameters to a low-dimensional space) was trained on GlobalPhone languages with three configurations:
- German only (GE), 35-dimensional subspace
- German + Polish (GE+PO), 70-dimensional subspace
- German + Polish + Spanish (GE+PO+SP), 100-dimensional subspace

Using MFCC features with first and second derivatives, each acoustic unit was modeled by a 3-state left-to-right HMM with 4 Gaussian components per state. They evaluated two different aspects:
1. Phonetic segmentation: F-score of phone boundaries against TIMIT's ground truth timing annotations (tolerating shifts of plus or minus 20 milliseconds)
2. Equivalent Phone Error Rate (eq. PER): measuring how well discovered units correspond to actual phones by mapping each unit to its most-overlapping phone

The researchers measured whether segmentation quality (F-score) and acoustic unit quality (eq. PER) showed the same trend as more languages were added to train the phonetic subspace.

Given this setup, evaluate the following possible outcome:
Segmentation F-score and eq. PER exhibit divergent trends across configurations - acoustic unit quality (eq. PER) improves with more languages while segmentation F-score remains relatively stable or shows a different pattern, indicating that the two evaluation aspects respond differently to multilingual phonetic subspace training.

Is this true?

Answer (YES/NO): YES